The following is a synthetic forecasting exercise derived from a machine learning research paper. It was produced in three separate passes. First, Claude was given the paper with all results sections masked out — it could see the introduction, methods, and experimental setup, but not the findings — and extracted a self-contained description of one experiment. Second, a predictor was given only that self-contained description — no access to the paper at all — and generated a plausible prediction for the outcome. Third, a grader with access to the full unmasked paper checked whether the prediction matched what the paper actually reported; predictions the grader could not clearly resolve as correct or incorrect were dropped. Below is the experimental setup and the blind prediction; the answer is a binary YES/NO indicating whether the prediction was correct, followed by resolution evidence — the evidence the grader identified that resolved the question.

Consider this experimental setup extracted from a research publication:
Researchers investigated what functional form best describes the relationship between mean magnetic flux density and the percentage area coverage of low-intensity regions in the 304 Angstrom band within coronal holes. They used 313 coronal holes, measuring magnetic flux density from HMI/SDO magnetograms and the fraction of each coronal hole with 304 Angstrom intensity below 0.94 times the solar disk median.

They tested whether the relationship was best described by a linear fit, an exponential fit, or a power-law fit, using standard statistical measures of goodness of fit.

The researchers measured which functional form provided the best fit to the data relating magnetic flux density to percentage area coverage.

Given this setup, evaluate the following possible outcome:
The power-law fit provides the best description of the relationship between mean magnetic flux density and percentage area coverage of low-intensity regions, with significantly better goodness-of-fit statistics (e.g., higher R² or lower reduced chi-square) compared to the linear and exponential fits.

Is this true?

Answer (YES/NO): NO